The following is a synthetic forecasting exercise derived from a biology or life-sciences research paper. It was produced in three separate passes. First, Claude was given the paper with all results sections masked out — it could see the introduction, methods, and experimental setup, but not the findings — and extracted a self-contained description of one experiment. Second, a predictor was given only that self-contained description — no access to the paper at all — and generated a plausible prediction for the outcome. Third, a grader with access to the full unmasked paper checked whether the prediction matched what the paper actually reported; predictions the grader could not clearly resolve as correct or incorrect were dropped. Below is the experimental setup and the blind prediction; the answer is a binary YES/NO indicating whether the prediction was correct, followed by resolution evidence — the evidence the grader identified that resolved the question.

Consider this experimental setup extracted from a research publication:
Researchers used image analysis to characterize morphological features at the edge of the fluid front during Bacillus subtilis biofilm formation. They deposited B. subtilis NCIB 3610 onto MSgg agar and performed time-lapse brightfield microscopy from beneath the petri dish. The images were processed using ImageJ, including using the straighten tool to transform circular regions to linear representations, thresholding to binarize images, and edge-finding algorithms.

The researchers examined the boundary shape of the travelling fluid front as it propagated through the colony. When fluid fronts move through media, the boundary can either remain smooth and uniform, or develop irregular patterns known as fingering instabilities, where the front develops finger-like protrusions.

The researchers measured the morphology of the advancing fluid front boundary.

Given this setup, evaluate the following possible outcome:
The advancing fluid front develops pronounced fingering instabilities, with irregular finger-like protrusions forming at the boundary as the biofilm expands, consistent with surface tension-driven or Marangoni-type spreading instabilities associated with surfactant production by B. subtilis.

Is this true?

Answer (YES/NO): NO